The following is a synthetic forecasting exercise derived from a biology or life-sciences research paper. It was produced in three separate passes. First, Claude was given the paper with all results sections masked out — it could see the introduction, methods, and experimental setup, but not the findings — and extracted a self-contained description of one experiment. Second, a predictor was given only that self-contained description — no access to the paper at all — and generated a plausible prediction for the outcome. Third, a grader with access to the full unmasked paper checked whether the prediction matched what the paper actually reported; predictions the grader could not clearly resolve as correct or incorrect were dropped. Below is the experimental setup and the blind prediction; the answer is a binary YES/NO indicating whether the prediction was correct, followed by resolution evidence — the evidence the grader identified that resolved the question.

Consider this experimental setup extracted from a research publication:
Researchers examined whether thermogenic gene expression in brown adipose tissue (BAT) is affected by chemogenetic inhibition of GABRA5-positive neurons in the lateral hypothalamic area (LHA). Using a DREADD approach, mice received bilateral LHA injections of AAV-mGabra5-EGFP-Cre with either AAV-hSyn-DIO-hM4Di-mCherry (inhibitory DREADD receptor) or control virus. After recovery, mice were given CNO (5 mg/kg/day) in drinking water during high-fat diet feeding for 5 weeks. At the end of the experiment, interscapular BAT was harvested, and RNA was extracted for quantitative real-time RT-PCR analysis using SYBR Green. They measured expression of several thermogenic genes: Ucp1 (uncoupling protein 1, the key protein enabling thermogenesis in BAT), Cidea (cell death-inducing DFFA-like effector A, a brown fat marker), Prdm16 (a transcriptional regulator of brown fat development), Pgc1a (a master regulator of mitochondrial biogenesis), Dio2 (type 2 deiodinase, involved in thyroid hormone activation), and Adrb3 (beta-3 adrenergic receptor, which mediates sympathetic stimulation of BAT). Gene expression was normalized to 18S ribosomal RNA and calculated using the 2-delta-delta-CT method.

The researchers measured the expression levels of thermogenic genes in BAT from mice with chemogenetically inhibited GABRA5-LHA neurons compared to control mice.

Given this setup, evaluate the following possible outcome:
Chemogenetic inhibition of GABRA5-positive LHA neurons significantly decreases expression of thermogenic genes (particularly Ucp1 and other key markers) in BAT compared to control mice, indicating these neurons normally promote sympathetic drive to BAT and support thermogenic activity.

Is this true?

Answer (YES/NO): YES